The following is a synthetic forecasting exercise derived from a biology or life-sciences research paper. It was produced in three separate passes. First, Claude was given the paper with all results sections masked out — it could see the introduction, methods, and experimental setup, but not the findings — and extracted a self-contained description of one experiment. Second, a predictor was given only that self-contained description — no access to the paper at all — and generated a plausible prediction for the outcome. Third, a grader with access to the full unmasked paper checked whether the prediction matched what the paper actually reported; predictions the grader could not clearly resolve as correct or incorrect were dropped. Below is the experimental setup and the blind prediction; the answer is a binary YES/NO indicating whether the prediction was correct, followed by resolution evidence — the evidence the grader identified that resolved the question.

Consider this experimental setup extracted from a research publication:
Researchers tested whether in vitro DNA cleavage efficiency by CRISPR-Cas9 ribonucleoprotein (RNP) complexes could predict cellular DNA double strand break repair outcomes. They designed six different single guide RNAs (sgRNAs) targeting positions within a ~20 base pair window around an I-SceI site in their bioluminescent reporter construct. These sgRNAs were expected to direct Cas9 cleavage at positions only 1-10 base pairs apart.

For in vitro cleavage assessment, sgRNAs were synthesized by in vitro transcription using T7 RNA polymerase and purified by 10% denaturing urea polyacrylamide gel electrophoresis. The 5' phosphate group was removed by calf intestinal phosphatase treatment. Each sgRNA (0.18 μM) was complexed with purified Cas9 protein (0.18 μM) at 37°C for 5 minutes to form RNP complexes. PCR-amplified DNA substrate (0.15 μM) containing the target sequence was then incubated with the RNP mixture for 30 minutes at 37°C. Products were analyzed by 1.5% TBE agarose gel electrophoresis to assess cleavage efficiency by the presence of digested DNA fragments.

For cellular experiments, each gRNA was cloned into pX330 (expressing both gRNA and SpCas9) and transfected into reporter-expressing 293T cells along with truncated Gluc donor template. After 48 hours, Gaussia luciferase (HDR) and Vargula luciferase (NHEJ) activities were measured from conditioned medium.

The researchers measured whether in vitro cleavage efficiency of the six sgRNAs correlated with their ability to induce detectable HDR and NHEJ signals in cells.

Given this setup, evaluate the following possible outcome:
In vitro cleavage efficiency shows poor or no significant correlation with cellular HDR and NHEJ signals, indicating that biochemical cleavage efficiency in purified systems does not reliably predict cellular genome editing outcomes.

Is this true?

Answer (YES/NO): YES